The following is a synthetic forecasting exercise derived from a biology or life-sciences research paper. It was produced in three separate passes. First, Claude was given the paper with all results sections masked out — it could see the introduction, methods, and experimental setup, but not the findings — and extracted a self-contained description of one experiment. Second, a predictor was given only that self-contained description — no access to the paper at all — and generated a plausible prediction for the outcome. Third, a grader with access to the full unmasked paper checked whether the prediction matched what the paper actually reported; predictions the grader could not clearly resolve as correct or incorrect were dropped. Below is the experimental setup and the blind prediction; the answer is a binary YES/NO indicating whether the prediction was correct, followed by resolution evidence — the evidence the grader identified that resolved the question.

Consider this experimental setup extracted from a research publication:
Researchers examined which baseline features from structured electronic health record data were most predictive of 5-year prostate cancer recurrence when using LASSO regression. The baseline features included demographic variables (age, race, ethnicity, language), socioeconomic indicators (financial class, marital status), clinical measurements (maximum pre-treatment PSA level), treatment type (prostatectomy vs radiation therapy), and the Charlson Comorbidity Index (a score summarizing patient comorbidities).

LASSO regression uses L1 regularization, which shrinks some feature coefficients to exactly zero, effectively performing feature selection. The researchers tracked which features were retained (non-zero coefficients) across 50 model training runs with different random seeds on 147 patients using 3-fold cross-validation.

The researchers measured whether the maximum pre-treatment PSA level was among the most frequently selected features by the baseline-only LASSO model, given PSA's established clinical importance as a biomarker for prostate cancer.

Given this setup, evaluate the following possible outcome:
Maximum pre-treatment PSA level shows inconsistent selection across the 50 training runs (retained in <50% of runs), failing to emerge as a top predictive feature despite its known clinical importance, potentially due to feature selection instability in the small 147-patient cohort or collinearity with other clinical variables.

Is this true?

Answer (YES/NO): NO